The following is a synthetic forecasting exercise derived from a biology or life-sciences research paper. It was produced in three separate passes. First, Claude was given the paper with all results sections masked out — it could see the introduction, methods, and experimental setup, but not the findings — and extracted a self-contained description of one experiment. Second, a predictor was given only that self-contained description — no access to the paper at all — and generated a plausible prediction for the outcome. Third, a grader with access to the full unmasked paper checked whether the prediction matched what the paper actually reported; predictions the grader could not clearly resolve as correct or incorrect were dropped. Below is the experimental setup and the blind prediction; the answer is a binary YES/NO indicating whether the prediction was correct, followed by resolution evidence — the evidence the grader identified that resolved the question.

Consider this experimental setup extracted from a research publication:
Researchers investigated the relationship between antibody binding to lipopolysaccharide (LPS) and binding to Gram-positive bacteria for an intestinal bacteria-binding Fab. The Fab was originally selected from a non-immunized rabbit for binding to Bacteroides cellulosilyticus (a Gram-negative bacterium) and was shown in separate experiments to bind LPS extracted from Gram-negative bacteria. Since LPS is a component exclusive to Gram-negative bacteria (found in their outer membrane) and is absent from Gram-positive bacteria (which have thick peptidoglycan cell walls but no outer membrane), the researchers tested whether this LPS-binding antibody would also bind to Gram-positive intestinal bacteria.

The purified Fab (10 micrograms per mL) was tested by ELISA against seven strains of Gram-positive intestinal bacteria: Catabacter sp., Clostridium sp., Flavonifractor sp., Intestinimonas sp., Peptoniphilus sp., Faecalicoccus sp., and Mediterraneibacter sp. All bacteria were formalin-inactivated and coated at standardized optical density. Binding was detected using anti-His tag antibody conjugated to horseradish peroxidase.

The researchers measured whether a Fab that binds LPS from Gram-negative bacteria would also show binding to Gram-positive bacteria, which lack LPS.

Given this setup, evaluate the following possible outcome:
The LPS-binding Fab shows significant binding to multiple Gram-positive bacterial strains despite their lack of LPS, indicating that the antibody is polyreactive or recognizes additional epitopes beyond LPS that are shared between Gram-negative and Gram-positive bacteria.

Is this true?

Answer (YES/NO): YES